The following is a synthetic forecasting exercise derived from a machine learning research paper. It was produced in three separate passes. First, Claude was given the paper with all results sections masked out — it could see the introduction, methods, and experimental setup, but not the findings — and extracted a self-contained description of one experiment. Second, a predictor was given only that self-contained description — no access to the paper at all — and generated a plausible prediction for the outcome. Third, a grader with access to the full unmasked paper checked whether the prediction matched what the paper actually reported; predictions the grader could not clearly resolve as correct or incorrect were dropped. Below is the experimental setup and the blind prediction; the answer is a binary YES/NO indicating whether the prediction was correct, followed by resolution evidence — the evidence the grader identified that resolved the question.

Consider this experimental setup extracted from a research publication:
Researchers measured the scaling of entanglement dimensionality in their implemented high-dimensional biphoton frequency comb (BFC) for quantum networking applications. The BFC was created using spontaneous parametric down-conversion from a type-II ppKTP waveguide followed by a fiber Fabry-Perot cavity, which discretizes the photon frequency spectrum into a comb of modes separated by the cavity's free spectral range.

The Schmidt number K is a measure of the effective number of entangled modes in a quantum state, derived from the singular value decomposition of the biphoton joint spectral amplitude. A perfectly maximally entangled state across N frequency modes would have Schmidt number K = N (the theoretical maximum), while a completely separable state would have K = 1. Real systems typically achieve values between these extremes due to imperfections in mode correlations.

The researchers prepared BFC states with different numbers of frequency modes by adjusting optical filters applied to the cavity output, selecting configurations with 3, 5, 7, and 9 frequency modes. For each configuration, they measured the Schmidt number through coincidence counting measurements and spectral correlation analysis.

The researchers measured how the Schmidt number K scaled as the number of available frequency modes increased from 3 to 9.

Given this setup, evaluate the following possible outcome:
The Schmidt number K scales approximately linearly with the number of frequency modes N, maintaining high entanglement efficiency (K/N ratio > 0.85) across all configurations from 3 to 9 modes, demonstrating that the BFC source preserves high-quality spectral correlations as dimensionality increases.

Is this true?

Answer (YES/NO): NO